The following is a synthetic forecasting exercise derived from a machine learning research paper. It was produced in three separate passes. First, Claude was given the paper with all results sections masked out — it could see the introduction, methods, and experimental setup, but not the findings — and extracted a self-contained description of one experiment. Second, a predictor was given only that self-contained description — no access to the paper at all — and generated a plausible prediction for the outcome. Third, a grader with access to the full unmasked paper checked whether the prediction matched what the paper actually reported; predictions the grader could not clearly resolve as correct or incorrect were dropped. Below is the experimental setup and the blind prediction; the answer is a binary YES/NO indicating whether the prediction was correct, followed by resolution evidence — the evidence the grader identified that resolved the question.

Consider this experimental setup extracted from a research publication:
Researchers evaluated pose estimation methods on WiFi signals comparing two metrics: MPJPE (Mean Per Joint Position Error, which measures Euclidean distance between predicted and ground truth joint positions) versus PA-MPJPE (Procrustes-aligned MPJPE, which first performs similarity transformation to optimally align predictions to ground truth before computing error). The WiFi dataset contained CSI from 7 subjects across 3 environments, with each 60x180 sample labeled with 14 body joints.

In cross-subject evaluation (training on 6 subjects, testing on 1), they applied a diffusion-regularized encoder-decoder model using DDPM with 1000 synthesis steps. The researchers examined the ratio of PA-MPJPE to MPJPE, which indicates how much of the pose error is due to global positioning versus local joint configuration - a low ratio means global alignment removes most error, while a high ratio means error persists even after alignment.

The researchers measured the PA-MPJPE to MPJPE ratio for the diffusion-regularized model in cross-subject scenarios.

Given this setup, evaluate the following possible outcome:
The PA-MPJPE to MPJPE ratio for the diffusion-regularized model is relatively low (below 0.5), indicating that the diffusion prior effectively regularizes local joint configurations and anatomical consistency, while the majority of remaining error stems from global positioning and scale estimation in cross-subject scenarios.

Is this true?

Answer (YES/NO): YES